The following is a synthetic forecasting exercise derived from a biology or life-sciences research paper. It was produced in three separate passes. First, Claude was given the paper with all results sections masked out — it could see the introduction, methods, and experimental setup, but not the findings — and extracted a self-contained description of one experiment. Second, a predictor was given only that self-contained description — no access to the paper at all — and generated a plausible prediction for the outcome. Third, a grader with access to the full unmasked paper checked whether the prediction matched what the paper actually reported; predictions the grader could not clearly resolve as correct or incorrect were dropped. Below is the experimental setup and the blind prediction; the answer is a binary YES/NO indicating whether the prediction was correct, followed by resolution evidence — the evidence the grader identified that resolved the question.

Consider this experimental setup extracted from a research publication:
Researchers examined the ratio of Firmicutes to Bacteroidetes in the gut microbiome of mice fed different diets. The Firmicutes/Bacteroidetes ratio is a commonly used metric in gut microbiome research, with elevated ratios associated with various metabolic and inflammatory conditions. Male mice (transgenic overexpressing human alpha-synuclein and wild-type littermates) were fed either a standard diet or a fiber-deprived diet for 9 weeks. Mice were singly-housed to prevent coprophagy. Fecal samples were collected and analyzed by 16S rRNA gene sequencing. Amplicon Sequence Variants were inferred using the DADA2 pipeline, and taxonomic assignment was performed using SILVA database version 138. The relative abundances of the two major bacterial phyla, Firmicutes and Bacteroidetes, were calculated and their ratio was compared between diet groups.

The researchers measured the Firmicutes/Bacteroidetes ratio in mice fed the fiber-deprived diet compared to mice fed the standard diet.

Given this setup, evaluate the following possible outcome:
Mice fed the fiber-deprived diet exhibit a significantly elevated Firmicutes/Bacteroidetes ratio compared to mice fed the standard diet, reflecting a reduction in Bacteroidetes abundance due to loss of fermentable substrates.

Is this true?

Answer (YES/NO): YES